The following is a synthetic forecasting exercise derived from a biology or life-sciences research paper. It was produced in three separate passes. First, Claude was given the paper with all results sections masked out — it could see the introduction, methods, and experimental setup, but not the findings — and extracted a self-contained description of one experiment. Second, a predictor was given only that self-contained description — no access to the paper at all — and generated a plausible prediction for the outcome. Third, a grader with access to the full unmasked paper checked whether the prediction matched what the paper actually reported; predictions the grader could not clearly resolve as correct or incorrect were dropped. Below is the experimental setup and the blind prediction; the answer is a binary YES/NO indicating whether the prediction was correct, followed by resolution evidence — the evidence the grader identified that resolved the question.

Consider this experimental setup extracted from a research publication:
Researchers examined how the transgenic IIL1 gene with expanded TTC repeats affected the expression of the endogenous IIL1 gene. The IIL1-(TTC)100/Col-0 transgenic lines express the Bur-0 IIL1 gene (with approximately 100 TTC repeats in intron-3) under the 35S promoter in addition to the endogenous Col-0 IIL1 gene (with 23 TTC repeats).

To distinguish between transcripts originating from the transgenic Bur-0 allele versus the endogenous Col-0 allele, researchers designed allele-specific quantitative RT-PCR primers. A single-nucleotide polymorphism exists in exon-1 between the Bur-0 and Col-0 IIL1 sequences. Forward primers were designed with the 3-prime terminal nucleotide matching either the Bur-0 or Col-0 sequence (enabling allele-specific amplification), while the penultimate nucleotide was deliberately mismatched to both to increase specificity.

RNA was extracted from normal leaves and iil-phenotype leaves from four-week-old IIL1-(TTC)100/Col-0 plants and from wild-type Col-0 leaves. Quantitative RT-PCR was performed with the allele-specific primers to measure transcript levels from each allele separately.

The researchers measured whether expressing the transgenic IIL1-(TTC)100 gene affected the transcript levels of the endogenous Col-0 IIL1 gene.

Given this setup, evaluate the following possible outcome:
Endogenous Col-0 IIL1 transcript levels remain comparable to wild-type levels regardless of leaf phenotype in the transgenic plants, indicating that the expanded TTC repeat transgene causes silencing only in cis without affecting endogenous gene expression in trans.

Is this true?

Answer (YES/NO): NO